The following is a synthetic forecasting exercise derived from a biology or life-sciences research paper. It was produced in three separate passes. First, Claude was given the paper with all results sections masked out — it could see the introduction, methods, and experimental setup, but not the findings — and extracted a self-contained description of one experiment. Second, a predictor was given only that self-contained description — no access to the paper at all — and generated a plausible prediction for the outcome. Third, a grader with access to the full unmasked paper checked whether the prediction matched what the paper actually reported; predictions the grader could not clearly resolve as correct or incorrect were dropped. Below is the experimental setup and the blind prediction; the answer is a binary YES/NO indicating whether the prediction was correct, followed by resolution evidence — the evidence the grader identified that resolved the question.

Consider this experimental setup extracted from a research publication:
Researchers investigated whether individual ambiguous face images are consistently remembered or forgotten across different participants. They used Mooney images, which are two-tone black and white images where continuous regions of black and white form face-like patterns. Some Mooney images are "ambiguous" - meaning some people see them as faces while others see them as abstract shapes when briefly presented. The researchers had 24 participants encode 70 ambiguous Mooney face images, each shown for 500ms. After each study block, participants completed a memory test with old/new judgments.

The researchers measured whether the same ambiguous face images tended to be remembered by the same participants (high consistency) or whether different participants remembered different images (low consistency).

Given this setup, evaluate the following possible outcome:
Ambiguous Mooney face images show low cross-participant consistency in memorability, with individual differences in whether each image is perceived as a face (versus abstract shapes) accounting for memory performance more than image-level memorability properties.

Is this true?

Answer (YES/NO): YES